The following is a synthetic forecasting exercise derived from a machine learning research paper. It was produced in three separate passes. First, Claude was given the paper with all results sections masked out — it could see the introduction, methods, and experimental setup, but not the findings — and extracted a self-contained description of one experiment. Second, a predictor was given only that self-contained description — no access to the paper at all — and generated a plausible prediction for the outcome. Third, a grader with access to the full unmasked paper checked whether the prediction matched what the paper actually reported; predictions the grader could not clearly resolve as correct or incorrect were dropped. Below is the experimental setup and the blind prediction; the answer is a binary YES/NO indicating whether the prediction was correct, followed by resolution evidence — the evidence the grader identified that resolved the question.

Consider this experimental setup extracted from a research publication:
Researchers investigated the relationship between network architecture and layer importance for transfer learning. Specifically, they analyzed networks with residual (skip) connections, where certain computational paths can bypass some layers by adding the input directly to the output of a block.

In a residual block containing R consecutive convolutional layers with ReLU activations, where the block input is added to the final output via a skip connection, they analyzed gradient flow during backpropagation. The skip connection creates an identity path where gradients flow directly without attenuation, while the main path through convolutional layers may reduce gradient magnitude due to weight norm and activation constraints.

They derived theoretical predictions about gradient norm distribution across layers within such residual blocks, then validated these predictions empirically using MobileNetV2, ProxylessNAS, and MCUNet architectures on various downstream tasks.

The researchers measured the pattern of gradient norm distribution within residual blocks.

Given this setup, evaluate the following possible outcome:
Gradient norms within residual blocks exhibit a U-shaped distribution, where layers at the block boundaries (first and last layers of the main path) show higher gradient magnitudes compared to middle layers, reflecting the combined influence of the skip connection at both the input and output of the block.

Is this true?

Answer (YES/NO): NO